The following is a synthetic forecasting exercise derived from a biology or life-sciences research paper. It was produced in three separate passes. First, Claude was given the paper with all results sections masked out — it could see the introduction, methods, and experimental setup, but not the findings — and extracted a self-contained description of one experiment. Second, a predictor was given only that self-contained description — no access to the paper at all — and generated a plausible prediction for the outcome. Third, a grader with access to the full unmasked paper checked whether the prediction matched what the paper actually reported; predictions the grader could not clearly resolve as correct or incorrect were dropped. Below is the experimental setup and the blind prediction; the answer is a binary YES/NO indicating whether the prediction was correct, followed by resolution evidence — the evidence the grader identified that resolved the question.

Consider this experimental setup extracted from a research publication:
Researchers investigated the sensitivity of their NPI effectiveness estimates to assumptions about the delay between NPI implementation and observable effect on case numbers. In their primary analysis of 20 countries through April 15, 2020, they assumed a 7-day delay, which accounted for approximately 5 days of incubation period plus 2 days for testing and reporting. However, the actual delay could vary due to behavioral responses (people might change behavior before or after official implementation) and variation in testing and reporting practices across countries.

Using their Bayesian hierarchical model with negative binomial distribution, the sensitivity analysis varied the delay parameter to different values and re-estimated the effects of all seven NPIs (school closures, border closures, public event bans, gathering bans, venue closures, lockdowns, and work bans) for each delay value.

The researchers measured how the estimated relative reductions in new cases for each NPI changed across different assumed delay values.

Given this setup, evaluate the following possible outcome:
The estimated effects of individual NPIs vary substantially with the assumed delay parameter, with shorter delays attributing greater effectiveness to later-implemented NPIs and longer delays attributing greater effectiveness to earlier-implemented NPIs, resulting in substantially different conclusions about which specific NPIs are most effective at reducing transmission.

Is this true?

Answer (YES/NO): NO